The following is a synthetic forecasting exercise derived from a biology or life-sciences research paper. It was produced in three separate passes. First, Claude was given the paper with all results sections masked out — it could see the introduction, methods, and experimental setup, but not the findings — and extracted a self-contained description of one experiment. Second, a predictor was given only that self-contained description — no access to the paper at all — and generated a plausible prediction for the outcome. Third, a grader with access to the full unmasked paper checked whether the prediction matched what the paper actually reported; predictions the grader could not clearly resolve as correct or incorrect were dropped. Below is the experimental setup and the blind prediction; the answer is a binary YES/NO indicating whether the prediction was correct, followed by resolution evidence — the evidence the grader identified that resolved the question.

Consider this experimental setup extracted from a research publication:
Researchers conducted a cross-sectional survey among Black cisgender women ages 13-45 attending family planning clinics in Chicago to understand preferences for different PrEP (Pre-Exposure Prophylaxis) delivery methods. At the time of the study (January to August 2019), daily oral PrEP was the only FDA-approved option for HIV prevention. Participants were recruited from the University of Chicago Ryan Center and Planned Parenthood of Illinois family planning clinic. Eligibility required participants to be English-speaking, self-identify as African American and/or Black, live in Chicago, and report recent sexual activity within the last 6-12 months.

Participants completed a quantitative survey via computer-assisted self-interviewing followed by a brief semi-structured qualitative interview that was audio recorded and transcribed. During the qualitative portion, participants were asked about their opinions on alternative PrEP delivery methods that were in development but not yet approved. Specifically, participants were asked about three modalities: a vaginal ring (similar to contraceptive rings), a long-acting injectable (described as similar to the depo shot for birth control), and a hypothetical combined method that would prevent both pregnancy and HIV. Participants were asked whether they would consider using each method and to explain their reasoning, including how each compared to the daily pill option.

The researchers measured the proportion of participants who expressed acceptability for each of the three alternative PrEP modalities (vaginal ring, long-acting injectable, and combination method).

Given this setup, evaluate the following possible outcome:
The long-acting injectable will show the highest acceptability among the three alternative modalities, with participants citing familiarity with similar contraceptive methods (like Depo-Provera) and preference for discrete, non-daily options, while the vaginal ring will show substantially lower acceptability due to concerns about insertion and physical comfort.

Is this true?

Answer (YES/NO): NO